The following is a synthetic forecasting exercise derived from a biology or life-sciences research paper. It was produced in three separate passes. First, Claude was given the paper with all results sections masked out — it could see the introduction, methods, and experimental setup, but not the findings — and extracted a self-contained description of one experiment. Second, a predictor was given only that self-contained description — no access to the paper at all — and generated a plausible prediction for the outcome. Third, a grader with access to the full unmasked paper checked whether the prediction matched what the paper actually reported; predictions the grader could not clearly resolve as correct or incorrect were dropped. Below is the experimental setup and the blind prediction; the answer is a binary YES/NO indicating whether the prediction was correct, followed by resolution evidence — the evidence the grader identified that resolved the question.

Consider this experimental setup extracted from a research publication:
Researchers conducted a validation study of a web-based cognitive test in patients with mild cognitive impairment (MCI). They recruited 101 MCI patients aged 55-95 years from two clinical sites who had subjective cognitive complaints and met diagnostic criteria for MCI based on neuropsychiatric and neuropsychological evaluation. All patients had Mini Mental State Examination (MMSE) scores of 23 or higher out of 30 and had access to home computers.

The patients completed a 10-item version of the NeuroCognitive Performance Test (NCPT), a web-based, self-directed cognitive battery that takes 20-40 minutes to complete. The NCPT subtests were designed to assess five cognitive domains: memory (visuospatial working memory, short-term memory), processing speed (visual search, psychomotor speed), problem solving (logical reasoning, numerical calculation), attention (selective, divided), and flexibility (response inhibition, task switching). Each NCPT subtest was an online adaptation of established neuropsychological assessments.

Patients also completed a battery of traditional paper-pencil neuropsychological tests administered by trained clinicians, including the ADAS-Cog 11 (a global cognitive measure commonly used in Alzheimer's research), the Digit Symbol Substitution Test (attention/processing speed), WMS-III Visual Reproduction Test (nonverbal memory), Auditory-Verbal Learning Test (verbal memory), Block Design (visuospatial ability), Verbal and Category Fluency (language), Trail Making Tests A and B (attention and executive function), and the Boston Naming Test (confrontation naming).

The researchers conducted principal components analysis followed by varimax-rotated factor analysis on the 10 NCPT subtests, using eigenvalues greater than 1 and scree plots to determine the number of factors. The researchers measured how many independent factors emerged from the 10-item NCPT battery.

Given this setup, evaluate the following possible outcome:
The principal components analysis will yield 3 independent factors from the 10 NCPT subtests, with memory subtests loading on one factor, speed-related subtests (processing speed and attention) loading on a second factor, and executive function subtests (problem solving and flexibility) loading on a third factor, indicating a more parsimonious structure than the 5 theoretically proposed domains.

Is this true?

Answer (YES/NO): NO